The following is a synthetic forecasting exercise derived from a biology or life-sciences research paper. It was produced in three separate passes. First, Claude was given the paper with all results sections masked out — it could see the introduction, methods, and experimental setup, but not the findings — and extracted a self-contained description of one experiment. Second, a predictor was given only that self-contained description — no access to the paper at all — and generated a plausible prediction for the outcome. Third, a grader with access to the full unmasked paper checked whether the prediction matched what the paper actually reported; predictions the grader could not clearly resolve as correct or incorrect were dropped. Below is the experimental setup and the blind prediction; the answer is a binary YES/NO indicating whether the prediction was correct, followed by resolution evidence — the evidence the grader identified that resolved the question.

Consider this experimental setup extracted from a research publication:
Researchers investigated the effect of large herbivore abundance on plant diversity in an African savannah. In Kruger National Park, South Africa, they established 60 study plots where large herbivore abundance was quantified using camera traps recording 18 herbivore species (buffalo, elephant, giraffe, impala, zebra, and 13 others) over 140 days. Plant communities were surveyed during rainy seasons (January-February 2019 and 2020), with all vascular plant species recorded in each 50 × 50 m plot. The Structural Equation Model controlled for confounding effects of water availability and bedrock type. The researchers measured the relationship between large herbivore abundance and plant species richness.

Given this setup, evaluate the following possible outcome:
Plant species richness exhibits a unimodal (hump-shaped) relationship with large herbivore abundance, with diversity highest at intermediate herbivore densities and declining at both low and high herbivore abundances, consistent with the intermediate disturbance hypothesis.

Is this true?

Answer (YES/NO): NO